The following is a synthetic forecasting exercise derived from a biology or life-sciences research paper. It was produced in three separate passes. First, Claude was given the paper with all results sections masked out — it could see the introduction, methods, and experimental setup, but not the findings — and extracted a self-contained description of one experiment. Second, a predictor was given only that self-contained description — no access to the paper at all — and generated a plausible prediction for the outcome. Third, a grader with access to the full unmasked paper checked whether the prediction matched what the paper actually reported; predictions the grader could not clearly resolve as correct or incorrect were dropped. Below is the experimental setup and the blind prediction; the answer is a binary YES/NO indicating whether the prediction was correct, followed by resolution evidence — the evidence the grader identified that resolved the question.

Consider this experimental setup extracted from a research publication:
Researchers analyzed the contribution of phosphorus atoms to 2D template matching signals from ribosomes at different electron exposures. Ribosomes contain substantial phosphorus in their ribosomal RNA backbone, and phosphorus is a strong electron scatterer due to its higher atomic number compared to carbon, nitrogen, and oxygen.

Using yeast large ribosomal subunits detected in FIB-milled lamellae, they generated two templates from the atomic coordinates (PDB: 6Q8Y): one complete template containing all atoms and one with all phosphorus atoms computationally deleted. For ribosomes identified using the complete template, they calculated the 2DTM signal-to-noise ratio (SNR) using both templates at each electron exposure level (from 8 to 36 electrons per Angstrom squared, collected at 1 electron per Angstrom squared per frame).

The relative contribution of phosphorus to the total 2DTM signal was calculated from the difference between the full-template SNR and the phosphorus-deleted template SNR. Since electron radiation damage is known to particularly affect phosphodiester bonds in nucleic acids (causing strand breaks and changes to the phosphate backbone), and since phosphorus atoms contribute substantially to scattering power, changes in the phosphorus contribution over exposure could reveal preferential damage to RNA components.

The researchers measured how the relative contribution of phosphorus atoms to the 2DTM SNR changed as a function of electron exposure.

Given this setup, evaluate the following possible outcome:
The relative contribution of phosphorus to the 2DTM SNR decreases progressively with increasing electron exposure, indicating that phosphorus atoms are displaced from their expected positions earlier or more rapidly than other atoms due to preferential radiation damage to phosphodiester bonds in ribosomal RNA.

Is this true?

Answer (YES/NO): YES